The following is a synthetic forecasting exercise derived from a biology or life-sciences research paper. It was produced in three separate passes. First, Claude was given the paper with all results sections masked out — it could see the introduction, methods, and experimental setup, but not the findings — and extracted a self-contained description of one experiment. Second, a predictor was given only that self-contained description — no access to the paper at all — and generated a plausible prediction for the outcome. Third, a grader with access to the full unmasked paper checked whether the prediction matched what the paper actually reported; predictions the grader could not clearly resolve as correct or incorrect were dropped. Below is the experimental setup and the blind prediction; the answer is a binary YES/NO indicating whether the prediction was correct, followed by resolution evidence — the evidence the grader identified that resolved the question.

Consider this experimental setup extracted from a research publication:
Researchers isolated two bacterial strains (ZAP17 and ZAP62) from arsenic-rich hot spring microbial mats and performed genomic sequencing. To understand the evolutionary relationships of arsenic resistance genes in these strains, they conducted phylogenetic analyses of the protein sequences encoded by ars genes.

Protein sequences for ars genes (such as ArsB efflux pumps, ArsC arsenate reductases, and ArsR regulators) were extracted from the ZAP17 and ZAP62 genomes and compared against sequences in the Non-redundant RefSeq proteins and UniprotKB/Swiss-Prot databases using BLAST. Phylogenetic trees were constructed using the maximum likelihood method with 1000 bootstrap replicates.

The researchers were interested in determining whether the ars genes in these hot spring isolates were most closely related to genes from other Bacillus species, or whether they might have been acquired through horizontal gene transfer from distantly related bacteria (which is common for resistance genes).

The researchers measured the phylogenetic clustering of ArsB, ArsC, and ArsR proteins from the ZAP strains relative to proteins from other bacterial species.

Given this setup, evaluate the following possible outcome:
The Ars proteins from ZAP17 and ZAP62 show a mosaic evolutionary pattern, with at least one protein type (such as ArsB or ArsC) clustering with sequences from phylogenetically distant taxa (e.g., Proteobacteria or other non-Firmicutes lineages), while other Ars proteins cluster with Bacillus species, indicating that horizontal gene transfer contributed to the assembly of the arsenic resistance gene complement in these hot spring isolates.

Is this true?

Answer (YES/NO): YES